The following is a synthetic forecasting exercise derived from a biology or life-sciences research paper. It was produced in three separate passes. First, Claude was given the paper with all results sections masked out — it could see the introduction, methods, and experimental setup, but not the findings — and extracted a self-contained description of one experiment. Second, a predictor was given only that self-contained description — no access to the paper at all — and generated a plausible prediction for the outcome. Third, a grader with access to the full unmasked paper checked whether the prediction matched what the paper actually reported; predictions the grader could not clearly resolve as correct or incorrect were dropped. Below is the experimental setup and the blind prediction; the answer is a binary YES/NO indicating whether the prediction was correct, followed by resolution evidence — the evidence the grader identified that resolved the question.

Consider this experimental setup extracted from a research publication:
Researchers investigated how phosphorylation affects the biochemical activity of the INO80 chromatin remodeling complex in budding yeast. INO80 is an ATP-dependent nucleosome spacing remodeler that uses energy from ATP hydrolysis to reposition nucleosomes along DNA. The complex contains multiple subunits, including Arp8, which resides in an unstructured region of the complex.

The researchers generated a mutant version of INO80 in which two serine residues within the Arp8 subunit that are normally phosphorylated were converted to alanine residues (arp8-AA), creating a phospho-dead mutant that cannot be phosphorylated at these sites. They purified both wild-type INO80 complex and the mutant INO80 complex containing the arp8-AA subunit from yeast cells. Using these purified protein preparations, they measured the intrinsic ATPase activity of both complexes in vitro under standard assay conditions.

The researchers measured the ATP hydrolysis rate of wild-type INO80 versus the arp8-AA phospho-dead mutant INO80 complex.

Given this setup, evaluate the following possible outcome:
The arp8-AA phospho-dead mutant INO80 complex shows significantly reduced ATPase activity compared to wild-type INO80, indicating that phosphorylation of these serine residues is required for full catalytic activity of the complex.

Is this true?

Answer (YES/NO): YES